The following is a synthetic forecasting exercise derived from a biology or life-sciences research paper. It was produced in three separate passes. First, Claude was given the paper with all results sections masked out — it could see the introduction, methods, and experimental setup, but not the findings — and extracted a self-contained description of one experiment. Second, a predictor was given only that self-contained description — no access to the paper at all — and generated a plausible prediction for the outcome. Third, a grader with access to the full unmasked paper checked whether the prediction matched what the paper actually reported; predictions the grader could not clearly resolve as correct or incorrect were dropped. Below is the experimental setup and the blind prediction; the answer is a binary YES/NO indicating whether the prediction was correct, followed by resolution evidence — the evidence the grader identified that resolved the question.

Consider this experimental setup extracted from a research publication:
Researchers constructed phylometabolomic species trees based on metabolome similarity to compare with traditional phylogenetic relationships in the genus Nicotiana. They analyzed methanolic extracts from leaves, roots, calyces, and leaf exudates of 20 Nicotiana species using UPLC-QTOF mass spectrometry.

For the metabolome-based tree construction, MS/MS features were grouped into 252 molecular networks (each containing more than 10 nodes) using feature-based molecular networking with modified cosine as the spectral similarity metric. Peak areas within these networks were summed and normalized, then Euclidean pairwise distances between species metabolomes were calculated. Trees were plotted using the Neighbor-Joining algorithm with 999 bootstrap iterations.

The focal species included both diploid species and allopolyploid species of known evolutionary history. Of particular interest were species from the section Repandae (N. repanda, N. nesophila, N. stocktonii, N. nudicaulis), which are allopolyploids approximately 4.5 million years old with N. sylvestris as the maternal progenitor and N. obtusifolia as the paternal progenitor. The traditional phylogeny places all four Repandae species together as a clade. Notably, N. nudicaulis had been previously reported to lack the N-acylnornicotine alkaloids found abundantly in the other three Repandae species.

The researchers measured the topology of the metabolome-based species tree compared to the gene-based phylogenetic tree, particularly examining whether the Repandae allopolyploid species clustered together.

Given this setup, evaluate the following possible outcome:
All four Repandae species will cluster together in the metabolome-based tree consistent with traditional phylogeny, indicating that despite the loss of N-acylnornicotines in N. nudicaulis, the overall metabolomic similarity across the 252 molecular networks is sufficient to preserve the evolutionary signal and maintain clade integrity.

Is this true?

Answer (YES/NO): NO